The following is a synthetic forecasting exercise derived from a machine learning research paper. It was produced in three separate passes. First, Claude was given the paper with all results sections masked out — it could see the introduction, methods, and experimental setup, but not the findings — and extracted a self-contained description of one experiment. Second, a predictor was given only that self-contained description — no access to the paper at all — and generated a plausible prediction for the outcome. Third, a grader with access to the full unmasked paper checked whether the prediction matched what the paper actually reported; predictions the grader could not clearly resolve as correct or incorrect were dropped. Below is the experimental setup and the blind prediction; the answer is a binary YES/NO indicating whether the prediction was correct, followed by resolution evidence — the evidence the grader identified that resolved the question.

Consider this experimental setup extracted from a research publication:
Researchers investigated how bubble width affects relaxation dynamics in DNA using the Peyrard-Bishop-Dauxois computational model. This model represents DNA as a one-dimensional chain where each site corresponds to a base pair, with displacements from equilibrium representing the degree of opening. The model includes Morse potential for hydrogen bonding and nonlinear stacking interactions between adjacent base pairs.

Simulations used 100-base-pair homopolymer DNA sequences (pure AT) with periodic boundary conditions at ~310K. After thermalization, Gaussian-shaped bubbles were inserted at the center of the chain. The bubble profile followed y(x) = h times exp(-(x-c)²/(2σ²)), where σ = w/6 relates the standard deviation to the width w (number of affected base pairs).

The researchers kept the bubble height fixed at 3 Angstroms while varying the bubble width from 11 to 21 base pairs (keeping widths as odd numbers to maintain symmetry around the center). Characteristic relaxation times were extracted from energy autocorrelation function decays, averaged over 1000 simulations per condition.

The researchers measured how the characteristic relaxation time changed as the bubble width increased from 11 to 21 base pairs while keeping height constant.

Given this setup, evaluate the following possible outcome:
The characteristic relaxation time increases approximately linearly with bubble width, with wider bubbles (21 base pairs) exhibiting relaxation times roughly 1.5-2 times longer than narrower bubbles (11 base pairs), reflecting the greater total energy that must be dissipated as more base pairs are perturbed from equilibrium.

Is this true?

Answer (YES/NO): YES